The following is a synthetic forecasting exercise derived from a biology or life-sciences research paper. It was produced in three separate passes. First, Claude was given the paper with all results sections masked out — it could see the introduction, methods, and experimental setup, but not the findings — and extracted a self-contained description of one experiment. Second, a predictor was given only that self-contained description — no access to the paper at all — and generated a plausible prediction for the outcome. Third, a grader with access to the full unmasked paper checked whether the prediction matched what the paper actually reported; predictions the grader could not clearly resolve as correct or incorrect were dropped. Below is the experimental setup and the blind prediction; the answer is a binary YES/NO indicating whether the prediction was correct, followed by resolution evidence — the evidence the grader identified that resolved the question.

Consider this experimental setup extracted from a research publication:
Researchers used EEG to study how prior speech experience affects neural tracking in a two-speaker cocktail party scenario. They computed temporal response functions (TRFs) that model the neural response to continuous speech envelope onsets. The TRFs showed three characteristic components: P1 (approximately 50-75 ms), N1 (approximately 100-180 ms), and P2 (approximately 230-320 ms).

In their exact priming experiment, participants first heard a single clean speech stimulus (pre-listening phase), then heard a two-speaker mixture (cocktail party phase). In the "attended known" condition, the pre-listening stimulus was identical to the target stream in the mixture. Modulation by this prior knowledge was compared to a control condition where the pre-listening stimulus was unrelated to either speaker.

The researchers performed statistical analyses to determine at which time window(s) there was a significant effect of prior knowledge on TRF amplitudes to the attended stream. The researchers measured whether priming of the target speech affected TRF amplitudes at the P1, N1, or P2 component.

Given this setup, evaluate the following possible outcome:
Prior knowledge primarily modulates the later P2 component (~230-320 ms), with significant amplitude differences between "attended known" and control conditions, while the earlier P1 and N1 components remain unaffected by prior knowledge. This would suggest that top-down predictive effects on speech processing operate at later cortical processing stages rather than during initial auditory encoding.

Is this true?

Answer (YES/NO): YES